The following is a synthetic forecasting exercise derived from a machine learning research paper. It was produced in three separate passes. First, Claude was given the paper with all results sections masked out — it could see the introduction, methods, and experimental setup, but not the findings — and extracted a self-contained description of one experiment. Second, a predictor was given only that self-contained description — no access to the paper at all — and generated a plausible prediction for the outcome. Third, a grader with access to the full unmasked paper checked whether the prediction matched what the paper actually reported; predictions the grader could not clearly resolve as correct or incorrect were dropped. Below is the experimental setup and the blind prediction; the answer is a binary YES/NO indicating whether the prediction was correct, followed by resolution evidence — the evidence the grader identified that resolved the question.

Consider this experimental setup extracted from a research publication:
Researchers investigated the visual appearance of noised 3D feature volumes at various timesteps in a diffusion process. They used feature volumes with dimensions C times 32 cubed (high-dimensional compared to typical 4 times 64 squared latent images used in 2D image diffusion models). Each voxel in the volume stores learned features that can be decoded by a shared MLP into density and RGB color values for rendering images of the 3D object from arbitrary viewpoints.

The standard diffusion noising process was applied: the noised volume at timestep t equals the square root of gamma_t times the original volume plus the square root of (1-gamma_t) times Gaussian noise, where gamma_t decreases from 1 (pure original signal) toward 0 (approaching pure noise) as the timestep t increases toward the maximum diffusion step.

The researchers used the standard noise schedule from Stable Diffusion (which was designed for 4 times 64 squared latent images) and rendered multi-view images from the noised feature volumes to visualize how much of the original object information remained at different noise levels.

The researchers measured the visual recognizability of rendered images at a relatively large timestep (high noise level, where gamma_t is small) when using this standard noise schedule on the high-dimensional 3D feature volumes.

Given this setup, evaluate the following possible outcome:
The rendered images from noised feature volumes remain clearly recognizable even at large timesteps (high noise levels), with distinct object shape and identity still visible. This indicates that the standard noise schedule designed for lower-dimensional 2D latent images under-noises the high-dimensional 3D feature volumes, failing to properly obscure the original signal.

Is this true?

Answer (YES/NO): YES